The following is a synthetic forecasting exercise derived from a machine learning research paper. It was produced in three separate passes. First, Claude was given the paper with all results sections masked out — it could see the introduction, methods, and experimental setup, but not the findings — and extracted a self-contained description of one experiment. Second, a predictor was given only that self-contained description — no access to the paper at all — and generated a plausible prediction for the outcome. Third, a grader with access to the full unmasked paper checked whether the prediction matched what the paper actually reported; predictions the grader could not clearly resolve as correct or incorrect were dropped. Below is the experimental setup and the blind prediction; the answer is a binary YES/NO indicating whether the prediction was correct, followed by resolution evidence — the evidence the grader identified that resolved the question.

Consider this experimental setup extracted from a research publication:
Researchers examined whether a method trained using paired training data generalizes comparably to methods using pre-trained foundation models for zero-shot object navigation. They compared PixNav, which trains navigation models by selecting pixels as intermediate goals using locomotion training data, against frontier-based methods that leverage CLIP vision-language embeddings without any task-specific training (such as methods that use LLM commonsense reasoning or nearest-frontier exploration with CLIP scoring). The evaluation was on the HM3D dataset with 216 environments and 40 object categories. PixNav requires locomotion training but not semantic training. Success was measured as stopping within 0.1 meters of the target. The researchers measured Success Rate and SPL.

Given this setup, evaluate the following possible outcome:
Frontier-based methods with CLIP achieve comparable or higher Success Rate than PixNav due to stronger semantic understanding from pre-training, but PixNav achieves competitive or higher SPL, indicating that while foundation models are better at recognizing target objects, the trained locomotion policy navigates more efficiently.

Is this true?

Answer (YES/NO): NO